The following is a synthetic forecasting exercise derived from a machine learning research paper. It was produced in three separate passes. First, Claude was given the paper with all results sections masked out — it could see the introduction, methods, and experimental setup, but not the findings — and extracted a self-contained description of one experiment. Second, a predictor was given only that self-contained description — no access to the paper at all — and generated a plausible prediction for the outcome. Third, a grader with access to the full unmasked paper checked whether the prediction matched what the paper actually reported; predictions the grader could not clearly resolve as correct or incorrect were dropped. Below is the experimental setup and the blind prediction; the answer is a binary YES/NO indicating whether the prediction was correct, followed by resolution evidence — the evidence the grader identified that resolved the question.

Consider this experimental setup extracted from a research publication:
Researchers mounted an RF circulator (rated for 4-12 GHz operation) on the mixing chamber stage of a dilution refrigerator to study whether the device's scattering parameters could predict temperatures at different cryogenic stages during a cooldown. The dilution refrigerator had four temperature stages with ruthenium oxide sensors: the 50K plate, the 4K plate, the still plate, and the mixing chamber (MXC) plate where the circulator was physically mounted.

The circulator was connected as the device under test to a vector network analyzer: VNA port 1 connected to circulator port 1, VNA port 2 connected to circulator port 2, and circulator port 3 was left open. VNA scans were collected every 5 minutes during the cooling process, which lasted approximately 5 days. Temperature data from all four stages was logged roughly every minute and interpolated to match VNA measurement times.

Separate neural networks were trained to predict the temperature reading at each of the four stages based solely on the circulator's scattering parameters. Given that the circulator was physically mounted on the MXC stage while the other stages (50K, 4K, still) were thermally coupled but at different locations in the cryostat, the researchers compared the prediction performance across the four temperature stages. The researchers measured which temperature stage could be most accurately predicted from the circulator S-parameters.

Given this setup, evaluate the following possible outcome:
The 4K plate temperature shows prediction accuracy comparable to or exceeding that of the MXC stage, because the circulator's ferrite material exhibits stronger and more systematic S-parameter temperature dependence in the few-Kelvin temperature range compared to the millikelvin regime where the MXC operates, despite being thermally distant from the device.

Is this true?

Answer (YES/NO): NO